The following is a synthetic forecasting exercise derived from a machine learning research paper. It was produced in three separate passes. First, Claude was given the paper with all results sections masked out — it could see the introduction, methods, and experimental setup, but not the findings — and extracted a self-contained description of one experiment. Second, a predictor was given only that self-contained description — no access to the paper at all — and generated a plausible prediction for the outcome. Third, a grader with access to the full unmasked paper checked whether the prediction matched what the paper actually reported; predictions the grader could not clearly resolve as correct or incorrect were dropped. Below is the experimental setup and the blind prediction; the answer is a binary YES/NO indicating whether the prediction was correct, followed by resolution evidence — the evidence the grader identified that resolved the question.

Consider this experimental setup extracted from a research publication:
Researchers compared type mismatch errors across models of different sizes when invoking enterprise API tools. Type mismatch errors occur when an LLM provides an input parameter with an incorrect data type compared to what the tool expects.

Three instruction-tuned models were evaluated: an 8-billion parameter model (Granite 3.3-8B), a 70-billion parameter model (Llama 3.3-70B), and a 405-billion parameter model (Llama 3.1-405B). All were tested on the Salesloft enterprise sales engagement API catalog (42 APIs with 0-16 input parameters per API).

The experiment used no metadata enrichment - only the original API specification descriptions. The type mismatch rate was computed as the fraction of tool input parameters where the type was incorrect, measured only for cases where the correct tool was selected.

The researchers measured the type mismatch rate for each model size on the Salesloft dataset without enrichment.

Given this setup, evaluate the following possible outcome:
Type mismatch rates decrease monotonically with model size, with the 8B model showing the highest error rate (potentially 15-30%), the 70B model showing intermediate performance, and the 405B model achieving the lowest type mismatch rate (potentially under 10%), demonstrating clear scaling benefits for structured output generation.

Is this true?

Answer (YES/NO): NO